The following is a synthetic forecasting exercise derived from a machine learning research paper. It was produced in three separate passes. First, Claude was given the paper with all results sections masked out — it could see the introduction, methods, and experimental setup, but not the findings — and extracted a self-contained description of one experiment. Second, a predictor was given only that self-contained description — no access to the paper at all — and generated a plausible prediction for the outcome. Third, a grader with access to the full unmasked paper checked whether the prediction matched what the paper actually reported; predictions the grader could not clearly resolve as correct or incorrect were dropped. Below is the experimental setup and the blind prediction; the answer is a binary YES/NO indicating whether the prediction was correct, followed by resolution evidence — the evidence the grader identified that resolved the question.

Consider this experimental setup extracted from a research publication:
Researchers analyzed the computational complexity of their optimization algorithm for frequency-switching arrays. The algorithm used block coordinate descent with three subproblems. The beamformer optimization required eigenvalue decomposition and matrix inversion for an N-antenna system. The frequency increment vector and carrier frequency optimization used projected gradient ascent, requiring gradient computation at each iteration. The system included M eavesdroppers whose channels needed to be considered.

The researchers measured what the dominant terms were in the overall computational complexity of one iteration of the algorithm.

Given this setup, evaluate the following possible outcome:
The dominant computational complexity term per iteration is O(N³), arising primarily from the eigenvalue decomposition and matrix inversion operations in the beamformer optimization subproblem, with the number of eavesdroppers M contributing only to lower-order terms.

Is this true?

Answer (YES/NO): YES